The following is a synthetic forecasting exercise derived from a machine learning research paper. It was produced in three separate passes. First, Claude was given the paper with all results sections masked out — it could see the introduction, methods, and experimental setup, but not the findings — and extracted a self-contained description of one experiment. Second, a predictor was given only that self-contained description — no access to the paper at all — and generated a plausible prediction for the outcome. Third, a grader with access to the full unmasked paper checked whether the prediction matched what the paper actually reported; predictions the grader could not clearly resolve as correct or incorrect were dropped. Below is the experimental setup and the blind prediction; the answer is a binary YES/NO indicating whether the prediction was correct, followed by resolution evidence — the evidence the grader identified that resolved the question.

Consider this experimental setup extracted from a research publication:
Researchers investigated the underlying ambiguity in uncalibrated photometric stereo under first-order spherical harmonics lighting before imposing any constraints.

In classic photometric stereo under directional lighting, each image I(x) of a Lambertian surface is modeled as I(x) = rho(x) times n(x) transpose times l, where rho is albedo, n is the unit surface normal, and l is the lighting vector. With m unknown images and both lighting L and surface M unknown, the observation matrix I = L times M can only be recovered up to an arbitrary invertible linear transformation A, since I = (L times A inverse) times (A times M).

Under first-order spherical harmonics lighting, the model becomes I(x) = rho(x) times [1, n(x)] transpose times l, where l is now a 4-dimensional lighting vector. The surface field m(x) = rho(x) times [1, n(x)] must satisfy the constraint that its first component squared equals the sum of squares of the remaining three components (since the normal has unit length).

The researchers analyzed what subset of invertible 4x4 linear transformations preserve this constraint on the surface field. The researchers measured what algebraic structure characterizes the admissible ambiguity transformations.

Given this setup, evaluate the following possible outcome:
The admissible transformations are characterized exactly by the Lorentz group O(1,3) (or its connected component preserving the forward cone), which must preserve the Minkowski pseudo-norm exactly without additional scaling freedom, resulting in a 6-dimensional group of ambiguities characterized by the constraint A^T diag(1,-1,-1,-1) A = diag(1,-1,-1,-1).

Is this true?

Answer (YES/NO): NO